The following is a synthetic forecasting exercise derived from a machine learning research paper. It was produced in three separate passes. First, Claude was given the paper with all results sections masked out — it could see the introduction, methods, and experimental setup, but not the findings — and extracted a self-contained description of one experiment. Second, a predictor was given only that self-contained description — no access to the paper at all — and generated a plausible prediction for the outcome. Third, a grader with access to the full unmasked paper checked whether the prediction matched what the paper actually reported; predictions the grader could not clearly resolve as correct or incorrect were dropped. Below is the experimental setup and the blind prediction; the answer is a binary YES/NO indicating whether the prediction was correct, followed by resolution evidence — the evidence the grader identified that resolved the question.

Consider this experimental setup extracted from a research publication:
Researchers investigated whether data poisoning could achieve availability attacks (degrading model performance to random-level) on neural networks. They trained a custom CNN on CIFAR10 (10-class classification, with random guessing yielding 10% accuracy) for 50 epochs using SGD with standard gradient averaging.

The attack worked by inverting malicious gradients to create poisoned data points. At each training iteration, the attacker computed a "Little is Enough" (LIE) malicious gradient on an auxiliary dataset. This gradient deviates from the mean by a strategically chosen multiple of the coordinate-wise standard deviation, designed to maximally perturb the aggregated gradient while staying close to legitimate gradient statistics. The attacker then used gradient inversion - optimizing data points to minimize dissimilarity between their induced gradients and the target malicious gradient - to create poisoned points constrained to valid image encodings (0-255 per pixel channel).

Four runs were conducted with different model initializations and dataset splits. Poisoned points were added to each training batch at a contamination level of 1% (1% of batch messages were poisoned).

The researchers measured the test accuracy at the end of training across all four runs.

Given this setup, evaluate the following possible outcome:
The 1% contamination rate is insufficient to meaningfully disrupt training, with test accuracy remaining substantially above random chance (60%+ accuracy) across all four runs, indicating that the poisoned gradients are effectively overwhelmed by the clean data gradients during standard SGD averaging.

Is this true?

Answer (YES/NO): NO